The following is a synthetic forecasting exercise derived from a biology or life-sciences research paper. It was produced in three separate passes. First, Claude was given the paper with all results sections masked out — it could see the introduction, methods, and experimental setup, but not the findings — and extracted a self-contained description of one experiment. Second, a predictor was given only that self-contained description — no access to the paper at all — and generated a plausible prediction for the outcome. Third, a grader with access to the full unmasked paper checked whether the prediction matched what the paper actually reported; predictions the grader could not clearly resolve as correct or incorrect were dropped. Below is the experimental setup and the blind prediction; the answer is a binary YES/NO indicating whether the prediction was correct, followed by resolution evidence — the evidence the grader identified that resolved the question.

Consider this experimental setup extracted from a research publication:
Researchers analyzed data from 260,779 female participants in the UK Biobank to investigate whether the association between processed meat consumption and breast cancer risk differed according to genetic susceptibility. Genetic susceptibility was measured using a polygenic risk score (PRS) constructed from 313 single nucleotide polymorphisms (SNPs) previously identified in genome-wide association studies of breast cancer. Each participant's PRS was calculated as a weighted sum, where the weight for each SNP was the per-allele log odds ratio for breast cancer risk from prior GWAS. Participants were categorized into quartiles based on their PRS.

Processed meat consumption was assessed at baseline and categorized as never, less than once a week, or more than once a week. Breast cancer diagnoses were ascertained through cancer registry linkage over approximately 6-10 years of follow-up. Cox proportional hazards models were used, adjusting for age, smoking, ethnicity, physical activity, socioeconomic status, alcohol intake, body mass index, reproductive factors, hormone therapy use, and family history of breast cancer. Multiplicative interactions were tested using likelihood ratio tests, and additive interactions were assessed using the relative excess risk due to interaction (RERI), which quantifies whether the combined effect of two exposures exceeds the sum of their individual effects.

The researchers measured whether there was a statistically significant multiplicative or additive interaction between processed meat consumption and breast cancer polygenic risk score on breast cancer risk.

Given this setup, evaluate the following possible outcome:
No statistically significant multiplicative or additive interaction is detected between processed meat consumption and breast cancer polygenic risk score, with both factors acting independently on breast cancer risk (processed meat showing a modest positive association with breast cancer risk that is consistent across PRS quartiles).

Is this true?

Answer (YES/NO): NO